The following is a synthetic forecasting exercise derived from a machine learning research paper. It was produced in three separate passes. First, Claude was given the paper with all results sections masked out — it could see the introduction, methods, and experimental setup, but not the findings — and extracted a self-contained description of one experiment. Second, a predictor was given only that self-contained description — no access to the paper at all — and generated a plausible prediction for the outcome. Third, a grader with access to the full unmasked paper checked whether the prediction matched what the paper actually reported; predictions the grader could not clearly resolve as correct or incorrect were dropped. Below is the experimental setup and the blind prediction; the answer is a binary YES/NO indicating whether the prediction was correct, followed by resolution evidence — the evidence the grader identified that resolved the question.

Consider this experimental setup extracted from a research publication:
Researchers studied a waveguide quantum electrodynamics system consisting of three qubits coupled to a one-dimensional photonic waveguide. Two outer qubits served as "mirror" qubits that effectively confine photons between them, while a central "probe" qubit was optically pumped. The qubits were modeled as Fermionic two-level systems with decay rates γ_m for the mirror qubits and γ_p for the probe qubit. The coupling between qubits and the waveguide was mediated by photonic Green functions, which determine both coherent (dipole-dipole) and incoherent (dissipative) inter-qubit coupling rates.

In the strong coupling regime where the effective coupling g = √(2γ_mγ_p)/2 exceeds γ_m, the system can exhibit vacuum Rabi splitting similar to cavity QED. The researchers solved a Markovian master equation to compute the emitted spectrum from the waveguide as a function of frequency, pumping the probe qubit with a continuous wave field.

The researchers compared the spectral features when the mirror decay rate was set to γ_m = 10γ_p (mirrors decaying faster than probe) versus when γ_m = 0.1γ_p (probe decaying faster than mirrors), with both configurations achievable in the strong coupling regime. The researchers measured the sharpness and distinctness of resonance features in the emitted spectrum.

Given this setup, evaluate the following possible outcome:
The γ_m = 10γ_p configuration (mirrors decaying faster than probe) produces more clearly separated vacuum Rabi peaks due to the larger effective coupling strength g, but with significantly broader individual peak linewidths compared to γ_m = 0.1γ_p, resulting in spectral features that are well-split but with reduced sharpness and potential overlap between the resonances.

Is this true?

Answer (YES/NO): NO